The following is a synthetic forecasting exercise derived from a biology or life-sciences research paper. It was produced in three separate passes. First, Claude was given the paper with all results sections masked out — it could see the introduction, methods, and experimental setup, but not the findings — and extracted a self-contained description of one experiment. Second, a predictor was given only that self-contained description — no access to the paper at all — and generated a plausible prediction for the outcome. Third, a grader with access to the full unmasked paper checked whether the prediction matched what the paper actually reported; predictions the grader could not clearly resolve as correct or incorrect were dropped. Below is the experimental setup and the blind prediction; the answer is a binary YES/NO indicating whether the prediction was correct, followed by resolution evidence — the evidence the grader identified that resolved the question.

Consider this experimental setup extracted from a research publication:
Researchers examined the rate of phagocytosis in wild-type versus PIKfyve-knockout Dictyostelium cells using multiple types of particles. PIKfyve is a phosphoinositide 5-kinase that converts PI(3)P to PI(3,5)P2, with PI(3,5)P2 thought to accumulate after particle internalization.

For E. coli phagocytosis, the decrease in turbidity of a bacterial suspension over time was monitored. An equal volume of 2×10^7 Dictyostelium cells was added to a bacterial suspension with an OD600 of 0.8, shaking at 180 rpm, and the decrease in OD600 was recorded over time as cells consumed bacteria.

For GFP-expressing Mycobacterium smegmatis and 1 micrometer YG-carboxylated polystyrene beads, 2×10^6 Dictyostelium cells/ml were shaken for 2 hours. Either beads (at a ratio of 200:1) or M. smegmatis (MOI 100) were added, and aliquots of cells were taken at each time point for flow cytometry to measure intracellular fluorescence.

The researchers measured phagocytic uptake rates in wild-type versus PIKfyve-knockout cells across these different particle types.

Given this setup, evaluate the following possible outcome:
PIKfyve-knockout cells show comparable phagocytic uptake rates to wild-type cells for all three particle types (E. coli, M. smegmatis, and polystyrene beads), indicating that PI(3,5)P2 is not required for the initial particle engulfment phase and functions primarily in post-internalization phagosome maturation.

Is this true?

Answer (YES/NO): YES